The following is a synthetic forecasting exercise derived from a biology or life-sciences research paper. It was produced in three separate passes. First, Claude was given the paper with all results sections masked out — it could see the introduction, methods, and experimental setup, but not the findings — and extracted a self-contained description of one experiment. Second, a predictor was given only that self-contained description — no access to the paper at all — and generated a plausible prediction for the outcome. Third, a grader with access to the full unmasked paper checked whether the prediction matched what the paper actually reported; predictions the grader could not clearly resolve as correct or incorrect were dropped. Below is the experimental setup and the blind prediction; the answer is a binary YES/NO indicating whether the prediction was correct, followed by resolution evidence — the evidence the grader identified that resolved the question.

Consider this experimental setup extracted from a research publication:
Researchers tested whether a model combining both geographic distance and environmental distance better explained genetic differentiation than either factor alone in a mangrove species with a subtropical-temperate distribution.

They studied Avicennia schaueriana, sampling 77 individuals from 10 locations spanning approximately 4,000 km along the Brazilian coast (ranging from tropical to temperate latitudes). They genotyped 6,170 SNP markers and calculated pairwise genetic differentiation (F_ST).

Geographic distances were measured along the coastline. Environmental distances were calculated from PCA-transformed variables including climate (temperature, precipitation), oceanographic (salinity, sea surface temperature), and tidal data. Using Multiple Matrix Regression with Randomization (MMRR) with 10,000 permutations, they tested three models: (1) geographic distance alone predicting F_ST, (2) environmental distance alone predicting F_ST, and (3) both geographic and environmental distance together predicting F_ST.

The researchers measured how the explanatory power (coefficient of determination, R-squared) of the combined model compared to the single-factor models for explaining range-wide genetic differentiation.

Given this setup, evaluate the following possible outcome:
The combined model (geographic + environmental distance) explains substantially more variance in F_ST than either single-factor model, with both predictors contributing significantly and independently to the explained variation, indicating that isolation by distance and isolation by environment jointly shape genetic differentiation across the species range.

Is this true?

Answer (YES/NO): NO